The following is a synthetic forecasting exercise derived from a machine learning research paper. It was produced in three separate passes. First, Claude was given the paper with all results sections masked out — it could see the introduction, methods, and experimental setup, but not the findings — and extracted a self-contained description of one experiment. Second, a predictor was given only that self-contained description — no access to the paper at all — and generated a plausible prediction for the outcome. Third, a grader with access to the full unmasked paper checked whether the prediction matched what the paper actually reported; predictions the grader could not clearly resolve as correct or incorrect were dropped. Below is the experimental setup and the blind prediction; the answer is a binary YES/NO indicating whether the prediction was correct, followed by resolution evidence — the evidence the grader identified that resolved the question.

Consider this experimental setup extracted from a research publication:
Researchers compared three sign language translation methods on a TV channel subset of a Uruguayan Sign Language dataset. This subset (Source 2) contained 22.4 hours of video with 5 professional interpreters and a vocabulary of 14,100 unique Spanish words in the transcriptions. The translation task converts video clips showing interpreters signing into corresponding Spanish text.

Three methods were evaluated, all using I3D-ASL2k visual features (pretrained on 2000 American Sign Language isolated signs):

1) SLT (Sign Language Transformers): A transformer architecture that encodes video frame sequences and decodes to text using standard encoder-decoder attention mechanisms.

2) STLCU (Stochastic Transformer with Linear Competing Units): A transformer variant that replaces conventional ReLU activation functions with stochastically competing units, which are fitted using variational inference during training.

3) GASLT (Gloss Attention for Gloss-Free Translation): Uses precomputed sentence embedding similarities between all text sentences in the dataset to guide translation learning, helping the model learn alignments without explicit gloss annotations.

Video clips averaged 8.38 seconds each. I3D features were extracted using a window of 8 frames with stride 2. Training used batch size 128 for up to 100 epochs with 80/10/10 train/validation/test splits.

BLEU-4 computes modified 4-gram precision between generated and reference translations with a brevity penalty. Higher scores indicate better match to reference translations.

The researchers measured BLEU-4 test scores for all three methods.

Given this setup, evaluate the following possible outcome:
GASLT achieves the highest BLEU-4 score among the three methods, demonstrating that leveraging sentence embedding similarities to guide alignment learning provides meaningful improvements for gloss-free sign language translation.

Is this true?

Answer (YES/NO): NO